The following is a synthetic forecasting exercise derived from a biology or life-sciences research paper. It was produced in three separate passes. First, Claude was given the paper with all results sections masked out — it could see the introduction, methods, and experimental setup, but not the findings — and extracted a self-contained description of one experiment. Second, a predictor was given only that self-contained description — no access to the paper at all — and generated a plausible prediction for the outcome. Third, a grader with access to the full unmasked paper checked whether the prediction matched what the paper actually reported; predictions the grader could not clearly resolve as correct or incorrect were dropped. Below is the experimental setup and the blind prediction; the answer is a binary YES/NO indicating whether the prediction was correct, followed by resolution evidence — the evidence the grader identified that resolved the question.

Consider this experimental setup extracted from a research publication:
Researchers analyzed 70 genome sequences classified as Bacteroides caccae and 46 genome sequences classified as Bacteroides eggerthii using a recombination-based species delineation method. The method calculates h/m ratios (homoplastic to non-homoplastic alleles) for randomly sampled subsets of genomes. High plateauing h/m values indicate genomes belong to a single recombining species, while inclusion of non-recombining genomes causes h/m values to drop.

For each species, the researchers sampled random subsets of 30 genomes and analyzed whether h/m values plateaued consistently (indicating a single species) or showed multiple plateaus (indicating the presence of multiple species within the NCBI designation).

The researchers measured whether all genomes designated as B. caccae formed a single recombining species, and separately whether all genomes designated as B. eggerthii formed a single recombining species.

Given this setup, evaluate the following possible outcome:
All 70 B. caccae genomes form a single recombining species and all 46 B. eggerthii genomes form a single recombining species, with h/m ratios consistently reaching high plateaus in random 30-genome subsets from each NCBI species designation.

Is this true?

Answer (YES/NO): YES